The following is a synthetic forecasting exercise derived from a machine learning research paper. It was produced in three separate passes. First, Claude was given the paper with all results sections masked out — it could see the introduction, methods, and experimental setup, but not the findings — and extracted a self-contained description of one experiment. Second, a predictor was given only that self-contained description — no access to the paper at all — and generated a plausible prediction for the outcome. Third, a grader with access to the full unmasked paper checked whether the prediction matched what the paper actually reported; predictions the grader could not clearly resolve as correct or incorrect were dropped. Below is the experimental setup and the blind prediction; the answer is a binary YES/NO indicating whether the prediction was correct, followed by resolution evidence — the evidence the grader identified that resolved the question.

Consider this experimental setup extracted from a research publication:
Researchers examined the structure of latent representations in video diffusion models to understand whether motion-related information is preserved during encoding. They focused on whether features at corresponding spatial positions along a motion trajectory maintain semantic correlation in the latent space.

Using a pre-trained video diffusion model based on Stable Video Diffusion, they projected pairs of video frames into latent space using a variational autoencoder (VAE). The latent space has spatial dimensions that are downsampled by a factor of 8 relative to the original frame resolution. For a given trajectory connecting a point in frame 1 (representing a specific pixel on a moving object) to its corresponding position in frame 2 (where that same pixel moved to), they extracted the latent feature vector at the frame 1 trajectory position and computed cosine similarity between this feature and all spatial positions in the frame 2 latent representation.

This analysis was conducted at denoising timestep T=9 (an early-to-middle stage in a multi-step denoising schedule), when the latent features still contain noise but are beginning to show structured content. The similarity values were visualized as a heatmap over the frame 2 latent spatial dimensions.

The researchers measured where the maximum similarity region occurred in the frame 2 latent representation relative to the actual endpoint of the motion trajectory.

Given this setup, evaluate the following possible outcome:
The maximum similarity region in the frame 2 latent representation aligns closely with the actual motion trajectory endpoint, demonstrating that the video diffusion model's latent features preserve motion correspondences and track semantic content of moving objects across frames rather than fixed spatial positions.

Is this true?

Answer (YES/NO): YES